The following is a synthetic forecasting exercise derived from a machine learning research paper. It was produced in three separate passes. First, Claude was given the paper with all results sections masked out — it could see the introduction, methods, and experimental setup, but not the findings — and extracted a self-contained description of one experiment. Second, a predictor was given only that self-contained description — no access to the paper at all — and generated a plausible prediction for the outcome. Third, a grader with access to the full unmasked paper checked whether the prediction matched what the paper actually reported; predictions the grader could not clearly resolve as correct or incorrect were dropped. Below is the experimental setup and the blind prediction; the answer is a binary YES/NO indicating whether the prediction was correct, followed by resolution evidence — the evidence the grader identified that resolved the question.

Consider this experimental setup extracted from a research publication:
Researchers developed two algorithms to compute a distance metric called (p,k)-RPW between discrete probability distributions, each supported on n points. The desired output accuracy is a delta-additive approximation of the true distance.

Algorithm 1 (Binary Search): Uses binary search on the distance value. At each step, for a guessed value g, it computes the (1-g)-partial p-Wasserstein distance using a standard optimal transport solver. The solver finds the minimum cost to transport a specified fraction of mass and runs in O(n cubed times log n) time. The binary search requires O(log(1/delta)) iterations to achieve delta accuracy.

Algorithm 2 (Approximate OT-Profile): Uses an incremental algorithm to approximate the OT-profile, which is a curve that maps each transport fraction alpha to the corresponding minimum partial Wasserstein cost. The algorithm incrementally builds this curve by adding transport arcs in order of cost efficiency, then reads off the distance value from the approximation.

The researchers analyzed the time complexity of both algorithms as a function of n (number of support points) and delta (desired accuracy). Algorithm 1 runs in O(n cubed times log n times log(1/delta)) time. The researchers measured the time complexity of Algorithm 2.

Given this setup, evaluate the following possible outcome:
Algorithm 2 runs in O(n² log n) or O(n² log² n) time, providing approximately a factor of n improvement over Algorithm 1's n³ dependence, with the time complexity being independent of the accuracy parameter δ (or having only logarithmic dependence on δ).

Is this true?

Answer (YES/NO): NO